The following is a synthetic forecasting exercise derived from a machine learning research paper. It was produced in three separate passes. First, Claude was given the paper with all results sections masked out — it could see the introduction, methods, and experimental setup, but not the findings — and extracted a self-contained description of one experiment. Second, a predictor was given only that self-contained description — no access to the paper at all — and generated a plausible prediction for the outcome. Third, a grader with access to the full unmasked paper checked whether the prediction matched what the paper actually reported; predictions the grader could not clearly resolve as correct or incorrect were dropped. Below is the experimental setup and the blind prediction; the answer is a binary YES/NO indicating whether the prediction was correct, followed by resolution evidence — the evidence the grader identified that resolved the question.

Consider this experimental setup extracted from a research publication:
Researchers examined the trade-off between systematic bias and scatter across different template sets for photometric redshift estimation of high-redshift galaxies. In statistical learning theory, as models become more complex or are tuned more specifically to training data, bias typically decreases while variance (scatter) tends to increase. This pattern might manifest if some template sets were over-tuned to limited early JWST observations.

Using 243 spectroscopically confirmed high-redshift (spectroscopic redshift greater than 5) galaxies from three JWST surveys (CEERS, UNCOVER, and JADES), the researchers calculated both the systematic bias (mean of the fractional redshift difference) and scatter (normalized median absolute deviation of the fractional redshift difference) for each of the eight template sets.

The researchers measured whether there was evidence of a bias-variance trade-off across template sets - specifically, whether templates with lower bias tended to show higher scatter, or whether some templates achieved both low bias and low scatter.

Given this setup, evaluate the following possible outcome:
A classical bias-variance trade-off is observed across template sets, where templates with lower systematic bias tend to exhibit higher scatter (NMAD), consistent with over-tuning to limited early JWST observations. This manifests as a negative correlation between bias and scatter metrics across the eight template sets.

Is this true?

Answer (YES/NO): NO